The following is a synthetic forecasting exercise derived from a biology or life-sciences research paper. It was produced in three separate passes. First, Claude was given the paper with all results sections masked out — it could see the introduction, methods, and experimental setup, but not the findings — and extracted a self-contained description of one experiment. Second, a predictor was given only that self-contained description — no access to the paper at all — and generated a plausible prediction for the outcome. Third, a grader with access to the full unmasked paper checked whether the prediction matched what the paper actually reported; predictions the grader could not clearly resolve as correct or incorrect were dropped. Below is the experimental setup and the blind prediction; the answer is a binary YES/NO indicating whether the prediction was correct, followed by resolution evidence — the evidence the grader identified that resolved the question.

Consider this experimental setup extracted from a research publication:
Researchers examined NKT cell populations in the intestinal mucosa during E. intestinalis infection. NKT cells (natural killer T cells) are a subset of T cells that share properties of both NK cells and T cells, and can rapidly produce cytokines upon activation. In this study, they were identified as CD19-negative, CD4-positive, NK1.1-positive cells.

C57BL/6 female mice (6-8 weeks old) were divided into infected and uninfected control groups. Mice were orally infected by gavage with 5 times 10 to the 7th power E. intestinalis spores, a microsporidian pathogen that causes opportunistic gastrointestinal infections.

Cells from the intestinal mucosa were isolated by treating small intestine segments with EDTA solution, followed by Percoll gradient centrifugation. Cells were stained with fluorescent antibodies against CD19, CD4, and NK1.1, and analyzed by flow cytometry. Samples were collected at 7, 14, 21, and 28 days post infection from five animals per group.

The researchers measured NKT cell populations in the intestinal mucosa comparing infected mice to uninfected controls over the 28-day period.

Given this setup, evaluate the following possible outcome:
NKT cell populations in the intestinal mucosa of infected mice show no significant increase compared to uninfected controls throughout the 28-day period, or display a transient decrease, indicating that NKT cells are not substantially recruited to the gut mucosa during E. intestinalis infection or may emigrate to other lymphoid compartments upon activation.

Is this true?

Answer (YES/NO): YES